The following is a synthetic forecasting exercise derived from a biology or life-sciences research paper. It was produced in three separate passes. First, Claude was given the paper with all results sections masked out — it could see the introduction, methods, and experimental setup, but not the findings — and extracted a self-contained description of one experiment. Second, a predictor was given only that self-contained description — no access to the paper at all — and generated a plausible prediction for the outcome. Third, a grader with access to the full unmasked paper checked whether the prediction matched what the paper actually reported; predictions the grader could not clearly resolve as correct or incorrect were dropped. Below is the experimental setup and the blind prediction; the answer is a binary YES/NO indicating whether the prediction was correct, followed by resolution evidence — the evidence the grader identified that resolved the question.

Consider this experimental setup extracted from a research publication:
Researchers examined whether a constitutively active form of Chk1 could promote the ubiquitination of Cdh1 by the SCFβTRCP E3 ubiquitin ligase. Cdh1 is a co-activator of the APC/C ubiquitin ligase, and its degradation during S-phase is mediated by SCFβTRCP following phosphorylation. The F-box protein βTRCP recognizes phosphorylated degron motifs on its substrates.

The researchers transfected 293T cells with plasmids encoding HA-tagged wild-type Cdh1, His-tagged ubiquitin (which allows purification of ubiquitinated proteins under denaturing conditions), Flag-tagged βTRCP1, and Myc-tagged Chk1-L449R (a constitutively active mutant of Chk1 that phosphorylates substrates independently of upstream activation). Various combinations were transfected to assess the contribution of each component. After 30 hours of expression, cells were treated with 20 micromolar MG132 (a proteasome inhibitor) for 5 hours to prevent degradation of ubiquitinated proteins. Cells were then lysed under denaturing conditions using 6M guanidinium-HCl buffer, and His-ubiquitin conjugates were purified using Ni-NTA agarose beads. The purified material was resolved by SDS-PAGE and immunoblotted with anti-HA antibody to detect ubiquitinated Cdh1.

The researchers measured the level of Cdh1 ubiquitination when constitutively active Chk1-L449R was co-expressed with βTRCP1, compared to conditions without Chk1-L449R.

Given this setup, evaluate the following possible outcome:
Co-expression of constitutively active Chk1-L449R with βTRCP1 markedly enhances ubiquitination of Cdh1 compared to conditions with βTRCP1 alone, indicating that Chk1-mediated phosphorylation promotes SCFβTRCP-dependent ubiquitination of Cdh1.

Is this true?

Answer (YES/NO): YES